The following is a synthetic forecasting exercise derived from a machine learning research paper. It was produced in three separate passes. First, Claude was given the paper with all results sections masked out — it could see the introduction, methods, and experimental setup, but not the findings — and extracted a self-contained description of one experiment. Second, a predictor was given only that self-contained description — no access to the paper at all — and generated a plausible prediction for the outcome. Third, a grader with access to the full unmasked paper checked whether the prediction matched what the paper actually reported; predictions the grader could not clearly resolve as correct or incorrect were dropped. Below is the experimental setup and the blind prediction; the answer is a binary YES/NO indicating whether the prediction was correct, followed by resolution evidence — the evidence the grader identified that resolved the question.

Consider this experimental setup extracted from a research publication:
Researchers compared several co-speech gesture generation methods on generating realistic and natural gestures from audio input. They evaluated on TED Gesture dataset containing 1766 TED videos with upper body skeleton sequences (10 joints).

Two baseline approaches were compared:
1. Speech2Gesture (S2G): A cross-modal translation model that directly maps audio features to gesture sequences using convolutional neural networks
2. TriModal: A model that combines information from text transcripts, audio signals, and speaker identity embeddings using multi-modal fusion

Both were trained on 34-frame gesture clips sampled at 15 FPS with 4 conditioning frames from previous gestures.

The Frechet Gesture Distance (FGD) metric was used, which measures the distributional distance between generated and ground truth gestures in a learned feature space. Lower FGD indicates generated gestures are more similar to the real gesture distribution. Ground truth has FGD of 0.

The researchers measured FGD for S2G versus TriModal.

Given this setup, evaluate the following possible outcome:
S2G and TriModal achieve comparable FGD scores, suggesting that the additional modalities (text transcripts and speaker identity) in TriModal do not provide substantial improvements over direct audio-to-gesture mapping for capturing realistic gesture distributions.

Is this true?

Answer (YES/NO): NO